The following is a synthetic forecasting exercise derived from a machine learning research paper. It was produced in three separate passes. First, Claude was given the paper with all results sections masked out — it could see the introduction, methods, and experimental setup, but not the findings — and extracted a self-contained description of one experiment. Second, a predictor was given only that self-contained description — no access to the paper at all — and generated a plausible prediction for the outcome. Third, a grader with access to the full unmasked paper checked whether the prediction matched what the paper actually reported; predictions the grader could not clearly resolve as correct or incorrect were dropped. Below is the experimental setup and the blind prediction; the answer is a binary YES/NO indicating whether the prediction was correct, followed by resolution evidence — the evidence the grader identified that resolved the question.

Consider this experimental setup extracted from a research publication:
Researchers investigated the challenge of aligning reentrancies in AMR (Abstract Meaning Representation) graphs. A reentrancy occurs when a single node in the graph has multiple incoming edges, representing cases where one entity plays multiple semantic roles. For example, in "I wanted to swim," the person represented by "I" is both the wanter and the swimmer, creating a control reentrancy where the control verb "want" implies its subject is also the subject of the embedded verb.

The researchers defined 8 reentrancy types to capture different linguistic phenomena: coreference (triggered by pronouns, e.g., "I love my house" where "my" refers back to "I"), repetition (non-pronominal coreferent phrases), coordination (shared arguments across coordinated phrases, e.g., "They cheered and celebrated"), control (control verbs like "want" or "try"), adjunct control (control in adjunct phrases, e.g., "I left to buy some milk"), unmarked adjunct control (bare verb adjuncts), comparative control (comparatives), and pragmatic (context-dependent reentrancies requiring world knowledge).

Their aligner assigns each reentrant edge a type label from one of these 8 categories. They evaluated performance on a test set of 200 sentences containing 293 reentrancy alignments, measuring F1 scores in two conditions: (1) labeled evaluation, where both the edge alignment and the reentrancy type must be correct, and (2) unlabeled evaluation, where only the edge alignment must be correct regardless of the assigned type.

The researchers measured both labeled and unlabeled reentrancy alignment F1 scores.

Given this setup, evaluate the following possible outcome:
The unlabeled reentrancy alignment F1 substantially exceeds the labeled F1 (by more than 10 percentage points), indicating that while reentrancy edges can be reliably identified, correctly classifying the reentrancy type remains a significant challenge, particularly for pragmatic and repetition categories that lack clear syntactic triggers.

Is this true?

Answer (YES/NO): NO